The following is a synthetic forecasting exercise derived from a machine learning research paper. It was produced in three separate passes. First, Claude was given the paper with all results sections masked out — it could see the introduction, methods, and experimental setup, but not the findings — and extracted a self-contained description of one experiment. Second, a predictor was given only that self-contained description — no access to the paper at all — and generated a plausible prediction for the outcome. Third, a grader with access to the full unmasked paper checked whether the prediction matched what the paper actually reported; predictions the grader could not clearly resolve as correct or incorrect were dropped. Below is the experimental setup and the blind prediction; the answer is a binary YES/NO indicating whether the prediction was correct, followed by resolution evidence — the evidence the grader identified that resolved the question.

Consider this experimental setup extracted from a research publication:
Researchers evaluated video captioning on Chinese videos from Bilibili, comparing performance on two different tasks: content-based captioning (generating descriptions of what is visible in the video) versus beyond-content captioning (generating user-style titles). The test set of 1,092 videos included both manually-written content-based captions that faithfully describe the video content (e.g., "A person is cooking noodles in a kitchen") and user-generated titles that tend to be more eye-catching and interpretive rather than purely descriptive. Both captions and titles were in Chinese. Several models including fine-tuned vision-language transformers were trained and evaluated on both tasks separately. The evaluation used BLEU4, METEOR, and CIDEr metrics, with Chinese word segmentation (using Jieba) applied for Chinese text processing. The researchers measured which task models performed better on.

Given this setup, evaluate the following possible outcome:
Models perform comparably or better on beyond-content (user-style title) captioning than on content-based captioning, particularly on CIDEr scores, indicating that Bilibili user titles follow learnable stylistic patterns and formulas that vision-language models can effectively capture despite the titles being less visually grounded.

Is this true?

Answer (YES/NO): NO